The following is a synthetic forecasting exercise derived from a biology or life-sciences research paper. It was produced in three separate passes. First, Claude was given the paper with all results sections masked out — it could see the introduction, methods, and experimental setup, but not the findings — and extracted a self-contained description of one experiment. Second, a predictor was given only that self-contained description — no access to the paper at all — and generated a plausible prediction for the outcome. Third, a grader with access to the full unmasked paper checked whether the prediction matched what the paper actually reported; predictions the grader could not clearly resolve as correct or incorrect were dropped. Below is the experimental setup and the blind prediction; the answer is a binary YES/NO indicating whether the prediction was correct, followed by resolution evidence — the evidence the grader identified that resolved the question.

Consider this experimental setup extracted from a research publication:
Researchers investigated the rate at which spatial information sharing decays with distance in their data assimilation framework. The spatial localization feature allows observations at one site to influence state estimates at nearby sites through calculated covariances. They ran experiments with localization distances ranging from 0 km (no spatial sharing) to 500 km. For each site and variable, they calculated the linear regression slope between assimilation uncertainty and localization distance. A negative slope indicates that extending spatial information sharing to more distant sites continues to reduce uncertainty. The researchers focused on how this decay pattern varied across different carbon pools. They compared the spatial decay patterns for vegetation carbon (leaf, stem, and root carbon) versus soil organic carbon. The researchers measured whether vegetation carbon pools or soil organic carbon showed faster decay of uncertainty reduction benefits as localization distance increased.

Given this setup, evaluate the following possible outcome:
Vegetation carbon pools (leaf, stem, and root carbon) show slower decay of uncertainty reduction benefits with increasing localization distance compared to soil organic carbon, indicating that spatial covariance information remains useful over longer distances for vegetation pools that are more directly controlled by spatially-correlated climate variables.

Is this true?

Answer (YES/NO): YES